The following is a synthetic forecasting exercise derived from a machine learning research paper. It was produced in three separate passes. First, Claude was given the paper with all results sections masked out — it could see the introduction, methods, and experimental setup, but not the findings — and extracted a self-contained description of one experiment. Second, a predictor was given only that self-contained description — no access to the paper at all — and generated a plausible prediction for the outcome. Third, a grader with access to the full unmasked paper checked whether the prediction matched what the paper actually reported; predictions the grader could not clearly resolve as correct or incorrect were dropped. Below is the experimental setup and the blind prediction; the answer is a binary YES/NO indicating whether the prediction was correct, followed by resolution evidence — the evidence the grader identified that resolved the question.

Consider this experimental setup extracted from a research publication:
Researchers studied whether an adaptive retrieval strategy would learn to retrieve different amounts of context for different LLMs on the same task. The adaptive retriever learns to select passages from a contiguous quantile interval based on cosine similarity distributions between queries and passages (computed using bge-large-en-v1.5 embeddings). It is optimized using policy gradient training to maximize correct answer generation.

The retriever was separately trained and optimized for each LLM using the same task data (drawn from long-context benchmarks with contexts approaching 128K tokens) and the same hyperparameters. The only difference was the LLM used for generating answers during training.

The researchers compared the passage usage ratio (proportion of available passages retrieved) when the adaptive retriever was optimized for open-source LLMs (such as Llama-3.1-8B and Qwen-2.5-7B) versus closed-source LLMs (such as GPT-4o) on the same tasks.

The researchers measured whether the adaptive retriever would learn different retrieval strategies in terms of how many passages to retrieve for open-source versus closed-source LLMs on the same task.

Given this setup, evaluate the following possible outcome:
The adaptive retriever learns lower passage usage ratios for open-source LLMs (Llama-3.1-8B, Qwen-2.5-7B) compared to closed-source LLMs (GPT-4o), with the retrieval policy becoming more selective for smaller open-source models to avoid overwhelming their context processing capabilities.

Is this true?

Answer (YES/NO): YES